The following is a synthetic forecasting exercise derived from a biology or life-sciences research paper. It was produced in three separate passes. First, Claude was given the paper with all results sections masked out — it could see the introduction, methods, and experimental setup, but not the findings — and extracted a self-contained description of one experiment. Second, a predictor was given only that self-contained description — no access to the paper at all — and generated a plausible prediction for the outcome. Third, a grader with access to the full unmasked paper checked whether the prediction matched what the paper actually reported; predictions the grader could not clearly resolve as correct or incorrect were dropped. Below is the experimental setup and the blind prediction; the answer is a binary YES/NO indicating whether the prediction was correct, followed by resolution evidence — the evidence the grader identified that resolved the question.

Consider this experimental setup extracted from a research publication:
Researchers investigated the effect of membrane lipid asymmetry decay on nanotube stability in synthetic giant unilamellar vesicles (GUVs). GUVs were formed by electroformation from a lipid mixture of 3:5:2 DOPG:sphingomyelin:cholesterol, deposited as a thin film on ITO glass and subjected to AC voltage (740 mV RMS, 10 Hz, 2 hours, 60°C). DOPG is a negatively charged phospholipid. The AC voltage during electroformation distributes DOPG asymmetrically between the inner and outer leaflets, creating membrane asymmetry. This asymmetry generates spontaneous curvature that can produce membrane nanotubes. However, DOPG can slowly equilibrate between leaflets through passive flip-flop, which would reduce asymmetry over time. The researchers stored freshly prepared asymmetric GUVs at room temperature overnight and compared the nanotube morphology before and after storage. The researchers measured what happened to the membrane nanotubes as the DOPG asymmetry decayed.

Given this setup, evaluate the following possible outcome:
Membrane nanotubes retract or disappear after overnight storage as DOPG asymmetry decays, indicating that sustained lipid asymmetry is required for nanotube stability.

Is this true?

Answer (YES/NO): YES